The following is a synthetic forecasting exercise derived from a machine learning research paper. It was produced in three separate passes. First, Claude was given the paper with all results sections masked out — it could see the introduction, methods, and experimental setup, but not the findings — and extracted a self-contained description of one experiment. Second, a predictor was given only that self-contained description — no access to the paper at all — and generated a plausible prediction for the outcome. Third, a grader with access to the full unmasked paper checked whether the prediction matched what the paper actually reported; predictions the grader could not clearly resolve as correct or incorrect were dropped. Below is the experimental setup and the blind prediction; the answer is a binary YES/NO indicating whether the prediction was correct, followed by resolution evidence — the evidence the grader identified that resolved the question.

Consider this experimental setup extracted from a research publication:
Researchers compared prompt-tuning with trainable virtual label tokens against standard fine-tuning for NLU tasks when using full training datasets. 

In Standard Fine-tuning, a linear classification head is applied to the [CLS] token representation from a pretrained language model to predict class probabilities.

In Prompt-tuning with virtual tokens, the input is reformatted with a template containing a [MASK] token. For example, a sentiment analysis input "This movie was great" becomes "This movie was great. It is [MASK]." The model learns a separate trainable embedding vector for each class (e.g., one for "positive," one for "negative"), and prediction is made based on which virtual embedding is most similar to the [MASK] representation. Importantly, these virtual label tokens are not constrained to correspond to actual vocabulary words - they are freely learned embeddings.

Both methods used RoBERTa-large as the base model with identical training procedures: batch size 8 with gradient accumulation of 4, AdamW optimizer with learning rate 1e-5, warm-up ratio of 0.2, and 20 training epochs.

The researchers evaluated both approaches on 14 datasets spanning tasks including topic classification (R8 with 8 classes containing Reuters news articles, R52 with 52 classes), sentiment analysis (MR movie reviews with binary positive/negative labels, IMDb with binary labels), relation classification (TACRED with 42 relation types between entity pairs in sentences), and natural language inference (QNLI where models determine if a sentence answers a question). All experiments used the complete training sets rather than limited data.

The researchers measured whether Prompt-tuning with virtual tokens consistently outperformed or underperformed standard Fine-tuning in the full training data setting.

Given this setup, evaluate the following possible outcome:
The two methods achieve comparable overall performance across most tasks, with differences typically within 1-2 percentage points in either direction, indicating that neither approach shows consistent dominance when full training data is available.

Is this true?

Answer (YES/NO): YES